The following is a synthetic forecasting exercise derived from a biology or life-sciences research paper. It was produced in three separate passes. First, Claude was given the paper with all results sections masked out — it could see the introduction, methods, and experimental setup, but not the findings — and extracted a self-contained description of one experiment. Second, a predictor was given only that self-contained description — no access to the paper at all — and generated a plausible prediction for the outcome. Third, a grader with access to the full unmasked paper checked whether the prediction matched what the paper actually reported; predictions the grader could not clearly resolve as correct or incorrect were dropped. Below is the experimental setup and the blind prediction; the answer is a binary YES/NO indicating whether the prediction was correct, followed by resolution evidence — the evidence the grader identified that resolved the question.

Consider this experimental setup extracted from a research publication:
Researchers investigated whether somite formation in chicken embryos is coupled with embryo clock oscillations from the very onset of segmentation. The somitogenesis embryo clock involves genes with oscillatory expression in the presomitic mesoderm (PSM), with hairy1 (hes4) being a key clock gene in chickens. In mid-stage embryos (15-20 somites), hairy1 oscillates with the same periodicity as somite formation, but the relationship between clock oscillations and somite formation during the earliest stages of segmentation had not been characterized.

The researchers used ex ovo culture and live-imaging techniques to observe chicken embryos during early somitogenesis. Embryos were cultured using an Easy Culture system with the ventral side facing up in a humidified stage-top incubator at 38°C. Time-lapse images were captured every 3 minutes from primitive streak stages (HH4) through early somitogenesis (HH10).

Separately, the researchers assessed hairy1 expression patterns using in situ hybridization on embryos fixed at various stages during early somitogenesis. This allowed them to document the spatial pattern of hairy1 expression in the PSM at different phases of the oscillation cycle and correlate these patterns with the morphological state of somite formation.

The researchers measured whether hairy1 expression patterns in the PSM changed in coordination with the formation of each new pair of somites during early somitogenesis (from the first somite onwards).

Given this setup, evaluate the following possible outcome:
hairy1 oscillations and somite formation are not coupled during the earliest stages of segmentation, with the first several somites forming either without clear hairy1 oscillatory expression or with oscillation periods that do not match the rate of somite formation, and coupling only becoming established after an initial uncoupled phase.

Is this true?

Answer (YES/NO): NO